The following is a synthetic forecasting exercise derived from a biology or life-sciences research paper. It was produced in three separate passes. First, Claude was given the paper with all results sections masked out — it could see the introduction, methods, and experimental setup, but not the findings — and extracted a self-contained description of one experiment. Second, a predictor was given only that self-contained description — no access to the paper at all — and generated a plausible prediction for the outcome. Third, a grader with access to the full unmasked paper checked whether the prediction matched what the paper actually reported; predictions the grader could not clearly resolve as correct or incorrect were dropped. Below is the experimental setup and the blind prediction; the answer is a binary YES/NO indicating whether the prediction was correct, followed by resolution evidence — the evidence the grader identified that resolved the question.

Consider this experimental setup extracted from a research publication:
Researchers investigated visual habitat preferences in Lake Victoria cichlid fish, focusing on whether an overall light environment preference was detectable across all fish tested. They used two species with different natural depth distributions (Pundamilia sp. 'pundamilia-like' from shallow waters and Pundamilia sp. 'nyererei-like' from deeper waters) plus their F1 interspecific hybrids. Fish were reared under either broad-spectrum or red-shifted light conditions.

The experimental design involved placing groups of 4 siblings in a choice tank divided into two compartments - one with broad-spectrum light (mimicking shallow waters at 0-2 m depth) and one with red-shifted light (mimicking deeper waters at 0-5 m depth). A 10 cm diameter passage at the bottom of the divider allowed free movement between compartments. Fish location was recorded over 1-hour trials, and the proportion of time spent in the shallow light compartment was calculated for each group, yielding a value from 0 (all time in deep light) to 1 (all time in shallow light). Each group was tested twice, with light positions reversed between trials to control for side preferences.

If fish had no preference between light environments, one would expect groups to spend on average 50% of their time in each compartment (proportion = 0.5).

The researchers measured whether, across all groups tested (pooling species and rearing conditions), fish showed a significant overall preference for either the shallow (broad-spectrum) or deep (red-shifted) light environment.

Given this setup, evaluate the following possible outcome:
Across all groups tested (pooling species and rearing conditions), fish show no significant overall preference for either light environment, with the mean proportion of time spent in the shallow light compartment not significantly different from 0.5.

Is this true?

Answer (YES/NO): NO